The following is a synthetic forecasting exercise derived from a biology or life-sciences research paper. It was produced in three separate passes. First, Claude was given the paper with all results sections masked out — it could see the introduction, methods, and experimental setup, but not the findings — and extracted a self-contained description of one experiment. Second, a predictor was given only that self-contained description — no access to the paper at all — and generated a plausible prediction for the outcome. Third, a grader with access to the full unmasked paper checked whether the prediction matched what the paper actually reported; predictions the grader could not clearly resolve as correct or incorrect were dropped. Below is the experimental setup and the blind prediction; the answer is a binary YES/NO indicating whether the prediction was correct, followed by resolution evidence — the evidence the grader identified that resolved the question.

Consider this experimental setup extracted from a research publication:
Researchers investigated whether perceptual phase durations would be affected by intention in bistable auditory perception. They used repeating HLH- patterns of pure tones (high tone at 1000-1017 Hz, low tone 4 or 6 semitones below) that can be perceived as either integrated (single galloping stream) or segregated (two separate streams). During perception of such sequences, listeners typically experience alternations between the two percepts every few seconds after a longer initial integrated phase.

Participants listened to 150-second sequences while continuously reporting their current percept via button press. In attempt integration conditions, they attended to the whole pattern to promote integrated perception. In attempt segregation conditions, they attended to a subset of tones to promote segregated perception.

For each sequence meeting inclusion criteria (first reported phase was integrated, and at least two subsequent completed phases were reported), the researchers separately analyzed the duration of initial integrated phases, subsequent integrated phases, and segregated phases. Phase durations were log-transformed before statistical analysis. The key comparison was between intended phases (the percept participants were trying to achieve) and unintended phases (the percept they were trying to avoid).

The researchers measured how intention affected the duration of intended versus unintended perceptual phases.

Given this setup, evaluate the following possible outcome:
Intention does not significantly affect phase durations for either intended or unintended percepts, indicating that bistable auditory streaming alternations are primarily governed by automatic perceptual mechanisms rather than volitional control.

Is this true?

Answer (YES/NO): NO